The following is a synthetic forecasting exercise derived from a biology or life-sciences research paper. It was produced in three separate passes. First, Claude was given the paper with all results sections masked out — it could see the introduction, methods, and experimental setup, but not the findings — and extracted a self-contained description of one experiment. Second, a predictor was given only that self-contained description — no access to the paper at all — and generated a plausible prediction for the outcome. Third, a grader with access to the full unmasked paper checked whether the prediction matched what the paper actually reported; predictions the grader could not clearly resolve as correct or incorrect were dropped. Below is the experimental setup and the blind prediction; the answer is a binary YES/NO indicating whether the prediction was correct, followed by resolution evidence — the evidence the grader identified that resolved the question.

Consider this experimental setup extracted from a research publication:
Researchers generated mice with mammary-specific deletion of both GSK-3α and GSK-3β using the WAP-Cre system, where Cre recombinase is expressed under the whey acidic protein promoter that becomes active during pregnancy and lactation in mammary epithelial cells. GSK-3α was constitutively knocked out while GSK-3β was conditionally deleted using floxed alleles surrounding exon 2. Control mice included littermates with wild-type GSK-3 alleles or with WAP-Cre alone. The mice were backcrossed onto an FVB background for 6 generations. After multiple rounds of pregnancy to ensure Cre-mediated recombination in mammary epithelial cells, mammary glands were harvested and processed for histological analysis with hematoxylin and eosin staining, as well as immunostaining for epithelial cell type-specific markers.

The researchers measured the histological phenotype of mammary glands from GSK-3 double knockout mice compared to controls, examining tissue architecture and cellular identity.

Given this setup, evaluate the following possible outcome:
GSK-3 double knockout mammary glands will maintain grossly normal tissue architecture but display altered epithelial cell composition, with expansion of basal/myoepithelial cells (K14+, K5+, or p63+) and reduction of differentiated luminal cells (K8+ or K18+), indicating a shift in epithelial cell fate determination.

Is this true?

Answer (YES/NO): NO